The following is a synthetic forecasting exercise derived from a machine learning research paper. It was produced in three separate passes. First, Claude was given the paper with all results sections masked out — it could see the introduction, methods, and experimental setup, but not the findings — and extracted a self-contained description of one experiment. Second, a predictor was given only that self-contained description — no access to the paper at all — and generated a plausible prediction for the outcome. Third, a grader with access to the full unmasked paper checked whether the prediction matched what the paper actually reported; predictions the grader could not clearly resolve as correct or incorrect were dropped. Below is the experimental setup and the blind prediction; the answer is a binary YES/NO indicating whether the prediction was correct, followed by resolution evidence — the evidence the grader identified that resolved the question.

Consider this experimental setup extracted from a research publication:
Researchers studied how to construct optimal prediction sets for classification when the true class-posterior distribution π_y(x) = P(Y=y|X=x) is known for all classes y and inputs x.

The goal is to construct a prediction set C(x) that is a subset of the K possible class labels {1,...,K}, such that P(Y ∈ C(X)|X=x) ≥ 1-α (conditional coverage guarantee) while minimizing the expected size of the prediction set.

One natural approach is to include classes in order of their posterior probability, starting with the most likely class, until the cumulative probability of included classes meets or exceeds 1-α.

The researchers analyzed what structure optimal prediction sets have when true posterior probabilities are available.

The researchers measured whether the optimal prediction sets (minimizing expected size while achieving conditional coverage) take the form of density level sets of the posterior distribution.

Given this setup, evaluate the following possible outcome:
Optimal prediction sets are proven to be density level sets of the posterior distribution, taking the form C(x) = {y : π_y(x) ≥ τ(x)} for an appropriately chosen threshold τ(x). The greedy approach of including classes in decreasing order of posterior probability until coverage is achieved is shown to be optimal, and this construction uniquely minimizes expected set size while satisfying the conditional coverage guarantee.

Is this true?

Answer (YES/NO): YES